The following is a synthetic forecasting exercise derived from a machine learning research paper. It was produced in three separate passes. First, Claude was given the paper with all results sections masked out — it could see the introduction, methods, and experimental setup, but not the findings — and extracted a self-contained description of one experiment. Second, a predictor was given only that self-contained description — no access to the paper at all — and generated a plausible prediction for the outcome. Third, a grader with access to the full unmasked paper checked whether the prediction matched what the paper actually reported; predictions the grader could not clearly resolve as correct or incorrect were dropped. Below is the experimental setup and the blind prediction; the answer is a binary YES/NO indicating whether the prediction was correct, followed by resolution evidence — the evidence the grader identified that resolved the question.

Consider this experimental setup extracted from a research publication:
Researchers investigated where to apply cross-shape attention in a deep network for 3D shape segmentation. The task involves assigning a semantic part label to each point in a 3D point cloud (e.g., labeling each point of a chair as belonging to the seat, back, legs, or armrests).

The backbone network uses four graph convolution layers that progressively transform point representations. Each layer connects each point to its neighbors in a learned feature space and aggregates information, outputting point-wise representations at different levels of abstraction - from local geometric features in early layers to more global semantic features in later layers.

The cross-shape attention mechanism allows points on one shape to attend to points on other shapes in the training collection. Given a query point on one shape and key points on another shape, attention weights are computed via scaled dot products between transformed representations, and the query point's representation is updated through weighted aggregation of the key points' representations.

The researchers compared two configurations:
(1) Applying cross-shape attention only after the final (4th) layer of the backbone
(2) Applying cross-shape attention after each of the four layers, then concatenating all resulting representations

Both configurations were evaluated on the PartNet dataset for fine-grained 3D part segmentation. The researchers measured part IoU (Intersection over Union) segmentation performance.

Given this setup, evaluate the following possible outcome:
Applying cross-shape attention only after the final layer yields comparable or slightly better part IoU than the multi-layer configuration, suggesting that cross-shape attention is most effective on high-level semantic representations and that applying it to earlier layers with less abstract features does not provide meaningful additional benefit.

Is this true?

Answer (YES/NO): NO